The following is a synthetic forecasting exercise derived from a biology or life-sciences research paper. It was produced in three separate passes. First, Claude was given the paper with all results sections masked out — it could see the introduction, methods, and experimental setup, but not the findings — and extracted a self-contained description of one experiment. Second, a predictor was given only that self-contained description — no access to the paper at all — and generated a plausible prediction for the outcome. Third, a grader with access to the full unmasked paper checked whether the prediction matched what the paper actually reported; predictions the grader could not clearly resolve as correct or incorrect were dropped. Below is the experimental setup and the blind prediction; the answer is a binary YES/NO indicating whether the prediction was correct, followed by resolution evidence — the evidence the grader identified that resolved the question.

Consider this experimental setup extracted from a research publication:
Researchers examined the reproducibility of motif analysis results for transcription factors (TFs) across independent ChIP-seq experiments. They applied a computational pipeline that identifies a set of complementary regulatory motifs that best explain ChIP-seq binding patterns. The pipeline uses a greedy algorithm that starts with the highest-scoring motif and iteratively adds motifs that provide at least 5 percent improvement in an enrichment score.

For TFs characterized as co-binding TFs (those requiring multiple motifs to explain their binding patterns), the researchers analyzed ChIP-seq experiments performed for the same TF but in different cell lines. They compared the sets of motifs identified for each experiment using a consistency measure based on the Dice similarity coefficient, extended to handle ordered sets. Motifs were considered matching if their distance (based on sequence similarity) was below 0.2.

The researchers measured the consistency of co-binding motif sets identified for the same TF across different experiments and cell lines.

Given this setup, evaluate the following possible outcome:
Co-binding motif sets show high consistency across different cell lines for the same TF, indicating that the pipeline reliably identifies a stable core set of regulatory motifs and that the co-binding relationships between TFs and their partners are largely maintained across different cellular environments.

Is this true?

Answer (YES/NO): YES